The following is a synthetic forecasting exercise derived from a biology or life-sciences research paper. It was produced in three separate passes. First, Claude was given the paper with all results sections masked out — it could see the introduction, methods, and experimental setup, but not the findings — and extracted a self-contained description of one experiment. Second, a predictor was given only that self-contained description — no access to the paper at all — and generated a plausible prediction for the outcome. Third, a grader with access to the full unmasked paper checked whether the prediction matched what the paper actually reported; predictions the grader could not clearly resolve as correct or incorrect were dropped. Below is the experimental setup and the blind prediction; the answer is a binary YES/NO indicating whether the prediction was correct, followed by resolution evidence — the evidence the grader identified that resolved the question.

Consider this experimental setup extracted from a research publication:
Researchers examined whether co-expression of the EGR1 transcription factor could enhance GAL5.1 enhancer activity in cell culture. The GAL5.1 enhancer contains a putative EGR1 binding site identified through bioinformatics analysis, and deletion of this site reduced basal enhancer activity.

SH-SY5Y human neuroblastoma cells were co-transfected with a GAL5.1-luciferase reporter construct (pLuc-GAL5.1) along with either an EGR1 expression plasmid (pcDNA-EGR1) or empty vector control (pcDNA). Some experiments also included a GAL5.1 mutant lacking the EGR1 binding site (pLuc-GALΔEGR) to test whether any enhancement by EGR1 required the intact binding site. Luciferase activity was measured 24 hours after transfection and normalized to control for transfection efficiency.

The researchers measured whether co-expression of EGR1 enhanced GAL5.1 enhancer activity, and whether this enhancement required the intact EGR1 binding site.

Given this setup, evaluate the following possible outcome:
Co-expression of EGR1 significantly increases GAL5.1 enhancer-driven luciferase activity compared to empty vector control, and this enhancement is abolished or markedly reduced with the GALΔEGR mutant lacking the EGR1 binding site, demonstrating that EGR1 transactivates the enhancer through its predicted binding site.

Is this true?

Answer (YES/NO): YES